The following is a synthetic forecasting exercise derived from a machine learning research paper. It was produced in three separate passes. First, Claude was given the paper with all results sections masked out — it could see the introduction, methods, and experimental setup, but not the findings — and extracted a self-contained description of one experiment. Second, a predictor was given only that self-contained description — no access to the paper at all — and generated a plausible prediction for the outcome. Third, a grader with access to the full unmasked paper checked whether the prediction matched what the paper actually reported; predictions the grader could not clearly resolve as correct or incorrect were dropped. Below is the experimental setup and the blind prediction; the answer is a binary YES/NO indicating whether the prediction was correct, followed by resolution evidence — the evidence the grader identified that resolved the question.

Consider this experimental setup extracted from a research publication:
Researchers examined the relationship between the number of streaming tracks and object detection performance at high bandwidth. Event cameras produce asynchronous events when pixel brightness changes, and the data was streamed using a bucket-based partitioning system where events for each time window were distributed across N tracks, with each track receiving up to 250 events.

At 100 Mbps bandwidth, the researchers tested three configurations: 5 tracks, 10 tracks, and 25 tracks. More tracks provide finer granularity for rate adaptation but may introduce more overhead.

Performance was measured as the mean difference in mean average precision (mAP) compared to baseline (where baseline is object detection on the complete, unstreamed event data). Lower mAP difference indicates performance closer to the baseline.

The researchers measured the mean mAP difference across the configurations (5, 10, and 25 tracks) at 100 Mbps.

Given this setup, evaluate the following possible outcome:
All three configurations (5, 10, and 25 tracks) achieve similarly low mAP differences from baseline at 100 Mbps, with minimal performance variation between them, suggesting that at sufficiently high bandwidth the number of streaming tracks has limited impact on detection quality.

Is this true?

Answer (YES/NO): NO